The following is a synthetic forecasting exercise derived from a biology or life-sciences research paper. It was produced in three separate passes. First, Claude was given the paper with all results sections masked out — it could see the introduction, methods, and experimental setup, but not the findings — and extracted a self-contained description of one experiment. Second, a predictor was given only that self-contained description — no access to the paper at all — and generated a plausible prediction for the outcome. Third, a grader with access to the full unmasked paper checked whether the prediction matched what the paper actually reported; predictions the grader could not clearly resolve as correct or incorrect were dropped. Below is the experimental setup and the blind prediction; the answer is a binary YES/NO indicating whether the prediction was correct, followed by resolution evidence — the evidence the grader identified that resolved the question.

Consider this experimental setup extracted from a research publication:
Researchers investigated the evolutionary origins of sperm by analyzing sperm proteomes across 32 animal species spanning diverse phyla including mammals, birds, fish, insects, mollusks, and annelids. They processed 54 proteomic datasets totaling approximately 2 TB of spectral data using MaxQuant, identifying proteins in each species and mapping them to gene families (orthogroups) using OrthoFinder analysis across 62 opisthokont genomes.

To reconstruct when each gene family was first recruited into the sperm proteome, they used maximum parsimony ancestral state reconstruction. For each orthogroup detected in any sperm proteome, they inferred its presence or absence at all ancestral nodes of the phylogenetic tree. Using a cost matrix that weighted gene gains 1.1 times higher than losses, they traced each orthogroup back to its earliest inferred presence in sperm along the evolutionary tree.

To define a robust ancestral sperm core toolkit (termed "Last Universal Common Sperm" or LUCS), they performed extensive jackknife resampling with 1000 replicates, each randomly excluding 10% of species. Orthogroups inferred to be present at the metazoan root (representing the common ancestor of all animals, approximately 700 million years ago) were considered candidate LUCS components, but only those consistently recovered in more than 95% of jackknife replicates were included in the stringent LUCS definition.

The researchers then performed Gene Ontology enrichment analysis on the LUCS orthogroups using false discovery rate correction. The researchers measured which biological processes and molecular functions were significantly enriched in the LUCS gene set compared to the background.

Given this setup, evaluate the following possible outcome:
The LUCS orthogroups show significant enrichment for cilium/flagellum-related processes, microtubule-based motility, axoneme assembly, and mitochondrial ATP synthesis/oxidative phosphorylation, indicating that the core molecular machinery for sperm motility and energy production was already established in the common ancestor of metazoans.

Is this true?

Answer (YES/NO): YES